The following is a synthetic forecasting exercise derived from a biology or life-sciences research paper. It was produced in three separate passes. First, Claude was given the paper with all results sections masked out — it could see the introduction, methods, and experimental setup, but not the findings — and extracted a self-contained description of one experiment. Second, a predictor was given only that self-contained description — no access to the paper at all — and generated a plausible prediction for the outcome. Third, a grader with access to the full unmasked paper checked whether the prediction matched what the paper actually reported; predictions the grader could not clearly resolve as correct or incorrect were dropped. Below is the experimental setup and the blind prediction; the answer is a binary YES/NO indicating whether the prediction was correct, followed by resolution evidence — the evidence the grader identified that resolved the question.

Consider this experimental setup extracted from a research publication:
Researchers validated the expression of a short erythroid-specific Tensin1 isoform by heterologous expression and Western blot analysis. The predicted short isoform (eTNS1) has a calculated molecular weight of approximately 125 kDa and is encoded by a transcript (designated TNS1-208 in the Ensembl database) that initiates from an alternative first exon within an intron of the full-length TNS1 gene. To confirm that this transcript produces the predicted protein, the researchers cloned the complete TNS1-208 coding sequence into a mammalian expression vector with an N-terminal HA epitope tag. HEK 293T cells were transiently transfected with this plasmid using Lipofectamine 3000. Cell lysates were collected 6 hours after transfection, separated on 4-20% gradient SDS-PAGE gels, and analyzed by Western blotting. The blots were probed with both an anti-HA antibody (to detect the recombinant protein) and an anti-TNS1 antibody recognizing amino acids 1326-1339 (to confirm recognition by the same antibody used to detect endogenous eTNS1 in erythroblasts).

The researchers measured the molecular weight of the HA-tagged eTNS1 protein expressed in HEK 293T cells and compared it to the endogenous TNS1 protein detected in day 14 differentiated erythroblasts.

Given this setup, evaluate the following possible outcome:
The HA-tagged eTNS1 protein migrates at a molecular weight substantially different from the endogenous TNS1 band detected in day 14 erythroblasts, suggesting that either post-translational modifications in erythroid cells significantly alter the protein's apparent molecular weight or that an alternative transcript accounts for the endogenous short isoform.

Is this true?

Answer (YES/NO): NO